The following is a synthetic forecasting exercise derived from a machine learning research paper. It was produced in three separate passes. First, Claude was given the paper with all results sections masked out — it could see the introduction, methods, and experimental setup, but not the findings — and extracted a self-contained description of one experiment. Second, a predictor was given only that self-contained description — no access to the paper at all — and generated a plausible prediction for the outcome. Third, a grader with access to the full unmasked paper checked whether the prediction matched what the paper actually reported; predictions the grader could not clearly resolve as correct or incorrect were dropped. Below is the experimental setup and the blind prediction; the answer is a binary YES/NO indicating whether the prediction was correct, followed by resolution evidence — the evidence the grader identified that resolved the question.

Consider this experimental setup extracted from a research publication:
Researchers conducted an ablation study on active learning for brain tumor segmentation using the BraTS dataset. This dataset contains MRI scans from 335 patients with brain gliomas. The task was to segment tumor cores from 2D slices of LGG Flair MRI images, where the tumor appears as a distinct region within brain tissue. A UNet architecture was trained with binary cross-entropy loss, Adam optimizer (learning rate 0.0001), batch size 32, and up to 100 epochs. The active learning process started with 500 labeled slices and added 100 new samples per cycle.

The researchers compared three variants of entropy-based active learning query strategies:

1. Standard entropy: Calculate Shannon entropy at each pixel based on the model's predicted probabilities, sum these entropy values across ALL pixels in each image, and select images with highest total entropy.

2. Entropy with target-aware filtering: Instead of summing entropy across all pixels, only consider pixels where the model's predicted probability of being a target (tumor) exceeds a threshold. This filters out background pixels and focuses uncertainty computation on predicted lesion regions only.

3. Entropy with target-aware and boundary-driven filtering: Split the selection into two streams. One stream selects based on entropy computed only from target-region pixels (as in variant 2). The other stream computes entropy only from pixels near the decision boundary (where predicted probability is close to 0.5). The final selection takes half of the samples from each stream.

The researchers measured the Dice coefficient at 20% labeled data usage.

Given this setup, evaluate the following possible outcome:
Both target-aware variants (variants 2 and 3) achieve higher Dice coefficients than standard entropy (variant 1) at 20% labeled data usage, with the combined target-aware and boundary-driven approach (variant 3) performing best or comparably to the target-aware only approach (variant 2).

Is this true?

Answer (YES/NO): YES